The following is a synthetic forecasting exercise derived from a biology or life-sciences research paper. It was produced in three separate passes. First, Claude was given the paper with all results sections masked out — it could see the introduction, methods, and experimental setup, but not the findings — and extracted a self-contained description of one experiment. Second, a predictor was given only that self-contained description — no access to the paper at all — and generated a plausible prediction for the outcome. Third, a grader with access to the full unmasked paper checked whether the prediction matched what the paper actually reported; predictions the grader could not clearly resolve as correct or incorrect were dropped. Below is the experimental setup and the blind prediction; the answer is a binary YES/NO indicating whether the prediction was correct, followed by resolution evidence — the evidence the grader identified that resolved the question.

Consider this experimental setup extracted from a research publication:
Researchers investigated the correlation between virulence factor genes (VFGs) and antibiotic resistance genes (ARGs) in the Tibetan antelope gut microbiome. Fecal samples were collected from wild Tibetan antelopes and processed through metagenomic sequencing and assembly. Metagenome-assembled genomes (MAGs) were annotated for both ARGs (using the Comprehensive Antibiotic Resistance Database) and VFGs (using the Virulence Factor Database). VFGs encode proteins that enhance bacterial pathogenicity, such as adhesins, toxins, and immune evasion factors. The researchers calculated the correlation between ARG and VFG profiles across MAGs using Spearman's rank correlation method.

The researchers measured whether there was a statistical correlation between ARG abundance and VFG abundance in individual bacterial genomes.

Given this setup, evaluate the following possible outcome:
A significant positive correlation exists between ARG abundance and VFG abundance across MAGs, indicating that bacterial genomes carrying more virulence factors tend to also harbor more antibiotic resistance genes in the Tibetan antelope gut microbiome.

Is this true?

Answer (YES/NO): YES